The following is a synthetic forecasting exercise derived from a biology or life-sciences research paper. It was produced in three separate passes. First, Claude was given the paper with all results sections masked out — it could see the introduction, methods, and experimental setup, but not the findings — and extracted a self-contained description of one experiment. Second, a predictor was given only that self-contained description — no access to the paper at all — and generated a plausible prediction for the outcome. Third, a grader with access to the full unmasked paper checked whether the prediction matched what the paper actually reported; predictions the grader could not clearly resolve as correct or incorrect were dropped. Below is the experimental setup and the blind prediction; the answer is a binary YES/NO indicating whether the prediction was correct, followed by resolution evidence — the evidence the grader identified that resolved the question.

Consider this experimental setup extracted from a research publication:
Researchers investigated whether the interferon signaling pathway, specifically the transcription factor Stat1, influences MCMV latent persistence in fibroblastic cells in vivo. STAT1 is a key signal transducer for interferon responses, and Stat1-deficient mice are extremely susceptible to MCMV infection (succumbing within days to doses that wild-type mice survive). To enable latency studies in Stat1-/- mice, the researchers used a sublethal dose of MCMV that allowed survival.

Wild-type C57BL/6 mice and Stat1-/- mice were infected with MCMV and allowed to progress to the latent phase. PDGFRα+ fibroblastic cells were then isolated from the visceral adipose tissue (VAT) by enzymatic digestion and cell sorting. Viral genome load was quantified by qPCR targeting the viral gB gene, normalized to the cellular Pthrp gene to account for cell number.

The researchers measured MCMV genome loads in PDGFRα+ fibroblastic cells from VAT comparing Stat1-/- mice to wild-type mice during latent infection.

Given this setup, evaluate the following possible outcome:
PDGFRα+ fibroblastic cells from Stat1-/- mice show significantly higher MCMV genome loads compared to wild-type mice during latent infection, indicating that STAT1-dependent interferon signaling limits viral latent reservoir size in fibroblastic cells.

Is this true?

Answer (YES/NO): NO